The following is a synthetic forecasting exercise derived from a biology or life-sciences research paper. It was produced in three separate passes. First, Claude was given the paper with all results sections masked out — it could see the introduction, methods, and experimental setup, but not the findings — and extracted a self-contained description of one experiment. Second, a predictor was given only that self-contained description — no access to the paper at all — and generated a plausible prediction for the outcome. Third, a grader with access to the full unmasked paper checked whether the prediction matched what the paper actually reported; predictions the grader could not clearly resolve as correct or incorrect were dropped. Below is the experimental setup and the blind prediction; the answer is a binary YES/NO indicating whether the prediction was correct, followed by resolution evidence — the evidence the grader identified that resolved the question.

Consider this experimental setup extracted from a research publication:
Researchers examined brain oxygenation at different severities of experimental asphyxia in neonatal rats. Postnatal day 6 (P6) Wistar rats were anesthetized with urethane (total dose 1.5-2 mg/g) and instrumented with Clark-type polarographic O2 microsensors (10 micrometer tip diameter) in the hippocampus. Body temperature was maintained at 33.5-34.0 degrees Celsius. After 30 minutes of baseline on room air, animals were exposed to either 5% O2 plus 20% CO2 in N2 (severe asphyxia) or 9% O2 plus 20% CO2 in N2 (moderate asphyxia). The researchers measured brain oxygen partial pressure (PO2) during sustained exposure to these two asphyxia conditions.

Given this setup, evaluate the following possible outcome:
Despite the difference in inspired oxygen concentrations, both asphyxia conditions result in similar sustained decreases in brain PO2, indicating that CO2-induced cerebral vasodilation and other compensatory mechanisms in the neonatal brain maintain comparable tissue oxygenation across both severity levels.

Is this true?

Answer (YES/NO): NO